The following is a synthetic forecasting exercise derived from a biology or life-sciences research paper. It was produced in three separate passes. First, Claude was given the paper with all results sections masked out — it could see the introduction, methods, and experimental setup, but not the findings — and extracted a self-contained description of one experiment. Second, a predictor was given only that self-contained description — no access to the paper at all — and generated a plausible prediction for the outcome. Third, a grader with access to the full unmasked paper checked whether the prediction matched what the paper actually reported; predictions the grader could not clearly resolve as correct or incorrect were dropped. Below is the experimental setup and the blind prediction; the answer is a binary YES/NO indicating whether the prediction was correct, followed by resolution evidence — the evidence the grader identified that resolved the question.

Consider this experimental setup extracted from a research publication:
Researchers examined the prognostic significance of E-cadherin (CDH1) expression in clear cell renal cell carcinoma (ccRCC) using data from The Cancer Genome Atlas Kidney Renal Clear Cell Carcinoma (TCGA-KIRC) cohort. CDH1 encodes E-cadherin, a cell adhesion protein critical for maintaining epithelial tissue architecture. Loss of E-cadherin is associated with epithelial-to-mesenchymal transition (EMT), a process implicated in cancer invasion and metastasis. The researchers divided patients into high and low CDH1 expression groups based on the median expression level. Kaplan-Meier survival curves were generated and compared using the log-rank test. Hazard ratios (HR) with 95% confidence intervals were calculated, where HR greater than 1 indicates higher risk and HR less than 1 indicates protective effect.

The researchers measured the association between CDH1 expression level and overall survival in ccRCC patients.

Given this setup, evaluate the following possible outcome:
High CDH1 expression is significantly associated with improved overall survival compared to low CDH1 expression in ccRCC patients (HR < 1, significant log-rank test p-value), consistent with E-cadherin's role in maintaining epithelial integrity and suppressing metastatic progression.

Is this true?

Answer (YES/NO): YES